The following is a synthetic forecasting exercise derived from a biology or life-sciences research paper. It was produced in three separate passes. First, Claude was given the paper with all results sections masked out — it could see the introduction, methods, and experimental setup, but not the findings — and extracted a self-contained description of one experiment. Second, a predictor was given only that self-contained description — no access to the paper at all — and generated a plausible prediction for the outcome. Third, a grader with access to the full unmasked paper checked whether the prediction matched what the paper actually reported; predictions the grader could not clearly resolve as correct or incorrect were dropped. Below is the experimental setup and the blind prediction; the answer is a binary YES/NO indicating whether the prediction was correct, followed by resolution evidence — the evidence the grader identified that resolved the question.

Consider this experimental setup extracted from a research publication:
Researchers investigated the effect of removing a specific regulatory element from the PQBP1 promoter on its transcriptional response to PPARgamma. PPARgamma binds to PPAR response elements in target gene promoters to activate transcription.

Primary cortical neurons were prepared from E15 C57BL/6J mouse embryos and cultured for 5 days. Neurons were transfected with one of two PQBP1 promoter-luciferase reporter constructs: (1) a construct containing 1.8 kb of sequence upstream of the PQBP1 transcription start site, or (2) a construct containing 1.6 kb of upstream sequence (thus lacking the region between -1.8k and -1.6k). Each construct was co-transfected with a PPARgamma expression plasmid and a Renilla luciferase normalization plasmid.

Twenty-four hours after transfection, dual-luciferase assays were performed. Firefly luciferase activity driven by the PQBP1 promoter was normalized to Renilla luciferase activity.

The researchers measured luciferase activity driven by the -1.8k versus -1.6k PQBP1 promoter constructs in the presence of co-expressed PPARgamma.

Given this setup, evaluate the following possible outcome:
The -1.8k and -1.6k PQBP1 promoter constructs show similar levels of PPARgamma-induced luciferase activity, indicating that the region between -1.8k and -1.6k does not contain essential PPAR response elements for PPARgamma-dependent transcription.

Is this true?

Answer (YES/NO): NO